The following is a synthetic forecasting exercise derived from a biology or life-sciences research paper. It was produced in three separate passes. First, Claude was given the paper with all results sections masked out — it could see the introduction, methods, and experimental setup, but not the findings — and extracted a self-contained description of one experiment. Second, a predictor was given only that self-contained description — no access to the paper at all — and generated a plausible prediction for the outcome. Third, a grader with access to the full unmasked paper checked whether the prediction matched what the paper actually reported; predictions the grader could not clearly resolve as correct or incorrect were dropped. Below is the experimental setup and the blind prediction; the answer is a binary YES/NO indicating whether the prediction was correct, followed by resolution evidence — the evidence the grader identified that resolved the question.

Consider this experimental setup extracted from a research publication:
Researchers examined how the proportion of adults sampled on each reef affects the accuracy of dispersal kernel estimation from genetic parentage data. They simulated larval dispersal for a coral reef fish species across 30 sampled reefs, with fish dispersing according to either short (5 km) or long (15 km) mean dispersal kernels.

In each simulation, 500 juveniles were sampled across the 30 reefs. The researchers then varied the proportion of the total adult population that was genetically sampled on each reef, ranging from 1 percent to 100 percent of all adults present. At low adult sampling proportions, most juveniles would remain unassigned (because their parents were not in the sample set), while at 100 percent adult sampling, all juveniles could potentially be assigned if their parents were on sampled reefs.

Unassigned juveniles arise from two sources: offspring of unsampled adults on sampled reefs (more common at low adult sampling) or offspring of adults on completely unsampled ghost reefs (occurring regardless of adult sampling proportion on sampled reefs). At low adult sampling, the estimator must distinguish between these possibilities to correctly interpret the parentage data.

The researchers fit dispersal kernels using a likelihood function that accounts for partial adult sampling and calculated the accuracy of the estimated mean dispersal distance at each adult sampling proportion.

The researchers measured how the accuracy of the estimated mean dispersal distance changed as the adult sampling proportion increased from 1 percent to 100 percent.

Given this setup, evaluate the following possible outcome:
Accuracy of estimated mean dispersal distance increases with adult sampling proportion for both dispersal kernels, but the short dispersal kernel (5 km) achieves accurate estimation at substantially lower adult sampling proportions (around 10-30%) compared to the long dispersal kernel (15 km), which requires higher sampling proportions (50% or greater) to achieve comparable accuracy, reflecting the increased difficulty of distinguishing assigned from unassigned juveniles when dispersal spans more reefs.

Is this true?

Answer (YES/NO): NO